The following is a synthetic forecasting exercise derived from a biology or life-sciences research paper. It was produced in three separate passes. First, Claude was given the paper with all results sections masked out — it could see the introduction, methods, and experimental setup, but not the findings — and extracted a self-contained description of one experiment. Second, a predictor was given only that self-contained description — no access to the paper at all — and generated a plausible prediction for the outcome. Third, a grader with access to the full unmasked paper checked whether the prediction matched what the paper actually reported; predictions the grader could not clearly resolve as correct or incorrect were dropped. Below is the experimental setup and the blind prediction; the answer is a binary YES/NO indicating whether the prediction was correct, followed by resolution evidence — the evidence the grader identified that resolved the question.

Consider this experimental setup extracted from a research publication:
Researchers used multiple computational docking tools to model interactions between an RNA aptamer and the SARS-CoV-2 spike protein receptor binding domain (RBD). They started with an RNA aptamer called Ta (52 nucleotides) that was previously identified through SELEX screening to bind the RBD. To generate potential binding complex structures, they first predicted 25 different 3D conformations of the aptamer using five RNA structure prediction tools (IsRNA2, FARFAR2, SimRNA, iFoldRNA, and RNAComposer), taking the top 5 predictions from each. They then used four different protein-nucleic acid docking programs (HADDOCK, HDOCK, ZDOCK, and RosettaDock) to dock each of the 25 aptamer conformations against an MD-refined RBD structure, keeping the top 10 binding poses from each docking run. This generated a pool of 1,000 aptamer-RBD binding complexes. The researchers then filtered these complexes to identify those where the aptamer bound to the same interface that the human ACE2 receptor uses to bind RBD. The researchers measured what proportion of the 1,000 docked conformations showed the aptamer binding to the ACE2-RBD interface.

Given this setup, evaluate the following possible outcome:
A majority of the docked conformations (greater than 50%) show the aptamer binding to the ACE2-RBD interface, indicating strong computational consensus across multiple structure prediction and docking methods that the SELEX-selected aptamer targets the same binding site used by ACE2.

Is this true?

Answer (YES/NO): YES